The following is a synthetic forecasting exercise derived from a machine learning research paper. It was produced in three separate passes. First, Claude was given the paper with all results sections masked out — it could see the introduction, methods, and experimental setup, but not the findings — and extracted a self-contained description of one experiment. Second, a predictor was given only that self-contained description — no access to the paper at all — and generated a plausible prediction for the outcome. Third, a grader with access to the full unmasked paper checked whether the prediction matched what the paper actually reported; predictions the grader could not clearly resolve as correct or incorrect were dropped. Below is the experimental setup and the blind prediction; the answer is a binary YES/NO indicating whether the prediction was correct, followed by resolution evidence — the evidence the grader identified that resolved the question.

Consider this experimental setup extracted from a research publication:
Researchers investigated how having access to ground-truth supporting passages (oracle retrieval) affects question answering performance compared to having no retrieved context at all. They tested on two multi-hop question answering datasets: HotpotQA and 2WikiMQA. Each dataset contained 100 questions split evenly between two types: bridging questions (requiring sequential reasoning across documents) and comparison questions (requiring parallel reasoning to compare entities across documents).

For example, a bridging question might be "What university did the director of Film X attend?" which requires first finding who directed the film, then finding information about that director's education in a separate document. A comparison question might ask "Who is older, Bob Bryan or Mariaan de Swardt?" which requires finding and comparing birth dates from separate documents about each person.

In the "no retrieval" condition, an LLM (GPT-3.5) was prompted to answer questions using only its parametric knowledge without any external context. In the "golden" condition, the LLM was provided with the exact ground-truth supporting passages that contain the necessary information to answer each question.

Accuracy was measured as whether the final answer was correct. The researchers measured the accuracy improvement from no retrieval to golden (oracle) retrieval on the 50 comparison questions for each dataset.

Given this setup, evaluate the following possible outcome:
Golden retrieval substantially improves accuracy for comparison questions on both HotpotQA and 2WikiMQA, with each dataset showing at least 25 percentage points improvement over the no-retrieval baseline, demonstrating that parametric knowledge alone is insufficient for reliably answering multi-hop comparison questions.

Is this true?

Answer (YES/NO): NO